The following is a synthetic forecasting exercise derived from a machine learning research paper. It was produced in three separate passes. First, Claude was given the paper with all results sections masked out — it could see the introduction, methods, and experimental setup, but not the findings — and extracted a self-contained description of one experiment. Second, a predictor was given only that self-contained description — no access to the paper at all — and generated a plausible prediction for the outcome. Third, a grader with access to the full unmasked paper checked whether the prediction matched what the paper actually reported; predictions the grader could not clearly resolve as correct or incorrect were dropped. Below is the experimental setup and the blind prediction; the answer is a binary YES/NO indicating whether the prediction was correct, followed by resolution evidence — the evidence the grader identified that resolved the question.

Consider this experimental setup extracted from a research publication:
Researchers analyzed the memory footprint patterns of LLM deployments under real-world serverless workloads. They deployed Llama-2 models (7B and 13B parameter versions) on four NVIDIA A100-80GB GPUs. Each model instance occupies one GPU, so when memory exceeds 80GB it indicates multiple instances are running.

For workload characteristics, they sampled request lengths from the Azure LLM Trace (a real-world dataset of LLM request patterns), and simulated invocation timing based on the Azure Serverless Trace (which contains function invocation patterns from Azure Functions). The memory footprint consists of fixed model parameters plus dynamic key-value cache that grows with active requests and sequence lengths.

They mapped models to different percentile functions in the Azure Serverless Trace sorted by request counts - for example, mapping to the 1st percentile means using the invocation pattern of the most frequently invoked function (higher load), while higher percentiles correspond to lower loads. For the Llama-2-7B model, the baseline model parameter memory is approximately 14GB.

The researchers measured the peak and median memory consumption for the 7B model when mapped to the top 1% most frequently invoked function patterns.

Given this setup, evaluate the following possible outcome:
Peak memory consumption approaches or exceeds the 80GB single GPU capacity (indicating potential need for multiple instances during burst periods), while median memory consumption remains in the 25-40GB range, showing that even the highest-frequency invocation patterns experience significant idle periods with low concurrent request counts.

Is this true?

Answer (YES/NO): NO